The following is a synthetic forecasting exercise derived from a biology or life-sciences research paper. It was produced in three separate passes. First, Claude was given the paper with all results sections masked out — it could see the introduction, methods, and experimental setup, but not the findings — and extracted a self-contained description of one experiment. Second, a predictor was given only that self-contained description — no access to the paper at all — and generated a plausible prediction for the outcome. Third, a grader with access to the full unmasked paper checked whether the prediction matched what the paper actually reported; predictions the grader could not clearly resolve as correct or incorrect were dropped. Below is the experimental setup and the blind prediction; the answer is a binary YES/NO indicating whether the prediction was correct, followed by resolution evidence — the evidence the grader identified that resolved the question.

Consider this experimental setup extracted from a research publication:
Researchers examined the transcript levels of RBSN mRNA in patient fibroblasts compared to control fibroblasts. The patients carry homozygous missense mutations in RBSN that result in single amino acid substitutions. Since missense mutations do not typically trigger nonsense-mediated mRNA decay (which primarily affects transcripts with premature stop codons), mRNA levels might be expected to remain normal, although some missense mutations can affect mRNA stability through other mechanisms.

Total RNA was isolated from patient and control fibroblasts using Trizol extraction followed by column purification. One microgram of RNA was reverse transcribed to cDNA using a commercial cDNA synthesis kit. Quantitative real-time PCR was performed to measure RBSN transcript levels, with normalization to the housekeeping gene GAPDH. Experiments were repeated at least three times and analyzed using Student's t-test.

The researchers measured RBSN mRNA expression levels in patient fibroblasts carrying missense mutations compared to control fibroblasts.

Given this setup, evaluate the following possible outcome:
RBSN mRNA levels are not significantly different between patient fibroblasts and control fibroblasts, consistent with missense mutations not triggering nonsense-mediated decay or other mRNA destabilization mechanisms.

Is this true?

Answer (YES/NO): YES